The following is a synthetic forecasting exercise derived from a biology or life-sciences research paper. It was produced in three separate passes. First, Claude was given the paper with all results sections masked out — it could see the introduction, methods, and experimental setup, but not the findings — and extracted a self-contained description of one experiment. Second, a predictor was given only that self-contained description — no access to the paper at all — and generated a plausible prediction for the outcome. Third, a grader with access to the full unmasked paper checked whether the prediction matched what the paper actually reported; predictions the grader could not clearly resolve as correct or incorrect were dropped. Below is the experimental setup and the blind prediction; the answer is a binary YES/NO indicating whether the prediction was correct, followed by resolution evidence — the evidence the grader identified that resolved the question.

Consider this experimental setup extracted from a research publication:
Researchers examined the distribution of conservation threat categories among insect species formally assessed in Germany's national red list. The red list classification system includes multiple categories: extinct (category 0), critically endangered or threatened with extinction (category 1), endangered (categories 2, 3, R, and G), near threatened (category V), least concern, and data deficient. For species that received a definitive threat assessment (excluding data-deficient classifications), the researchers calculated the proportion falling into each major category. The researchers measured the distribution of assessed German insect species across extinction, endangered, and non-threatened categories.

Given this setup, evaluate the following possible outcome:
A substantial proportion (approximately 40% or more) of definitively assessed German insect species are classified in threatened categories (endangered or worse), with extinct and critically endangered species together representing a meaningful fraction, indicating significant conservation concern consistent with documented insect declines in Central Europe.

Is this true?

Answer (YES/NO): NO